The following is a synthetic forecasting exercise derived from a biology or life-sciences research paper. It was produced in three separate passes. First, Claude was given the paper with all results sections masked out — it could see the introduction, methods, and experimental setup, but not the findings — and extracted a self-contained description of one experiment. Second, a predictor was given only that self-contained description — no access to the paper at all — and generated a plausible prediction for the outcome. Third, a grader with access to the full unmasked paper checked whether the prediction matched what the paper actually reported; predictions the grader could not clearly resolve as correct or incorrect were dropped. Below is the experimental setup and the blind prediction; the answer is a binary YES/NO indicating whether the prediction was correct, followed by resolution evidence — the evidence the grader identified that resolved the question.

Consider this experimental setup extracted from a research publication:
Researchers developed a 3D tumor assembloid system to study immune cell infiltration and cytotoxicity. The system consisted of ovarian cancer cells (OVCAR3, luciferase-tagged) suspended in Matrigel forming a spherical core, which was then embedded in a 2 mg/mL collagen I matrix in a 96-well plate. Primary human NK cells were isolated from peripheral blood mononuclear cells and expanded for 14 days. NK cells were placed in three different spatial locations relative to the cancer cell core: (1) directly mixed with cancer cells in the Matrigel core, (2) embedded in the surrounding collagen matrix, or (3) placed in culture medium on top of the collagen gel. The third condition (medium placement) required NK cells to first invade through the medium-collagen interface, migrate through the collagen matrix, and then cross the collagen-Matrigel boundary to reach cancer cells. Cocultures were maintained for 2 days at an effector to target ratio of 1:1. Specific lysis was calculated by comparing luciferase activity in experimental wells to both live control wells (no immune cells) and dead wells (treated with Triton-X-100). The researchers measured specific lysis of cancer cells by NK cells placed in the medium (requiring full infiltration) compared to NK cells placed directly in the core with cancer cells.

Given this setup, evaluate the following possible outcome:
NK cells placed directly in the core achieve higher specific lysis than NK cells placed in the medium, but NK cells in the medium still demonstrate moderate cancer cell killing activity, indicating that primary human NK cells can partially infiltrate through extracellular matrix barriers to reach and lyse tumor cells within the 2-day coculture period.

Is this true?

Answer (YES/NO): YES